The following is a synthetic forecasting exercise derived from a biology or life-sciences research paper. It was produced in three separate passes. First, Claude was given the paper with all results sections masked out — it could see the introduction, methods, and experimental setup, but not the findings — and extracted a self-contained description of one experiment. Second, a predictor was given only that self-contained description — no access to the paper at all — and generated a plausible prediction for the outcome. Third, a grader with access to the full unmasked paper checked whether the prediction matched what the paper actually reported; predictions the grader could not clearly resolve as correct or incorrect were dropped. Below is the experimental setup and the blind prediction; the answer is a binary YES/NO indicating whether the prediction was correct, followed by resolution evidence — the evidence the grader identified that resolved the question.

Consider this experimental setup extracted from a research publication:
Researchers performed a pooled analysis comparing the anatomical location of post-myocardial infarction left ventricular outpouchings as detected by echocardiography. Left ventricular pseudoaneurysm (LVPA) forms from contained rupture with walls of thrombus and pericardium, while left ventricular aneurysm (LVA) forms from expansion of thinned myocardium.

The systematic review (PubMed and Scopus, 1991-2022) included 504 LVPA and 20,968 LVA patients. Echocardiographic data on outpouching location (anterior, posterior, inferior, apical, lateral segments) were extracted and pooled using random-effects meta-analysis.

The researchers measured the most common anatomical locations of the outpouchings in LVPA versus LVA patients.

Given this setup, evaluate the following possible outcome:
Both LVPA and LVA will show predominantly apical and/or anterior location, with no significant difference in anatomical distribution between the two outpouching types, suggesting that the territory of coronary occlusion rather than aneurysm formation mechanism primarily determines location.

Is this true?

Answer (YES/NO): NO